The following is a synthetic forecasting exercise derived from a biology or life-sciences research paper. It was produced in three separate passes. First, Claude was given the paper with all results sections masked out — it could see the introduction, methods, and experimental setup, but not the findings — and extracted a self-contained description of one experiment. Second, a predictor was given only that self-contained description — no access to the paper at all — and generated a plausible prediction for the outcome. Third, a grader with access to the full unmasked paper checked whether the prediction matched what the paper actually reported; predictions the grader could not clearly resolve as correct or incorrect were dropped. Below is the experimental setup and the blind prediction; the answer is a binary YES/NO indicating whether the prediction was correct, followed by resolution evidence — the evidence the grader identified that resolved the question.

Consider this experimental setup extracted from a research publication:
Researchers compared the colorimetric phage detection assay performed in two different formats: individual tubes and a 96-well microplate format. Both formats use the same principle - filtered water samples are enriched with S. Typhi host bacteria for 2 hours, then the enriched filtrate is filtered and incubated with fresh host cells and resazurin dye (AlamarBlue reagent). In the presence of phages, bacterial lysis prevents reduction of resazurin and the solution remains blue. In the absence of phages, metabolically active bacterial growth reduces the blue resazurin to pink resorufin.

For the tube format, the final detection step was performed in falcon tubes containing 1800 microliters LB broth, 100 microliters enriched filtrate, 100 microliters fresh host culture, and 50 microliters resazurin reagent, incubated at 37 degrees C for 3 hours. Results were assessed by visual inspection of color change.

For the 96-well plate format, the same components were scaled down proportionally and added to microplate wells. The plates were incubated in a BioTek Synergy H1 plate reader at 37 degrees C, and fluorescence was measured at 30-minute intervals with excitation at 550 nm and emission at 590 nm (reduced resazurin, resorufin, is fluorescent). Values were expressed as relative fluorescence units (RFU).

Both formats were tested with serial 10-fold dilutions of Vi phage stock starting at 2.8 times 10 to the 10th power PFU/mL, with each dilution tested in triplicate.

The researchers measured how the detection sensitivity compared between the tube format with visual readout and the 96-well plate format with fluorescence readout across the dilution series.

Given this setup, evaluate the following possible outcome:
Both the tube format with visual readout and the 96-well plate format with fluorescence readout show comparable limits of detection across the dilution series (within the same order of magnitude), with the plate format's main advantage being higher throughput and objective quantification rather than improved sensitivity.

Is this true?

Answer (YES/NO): NO